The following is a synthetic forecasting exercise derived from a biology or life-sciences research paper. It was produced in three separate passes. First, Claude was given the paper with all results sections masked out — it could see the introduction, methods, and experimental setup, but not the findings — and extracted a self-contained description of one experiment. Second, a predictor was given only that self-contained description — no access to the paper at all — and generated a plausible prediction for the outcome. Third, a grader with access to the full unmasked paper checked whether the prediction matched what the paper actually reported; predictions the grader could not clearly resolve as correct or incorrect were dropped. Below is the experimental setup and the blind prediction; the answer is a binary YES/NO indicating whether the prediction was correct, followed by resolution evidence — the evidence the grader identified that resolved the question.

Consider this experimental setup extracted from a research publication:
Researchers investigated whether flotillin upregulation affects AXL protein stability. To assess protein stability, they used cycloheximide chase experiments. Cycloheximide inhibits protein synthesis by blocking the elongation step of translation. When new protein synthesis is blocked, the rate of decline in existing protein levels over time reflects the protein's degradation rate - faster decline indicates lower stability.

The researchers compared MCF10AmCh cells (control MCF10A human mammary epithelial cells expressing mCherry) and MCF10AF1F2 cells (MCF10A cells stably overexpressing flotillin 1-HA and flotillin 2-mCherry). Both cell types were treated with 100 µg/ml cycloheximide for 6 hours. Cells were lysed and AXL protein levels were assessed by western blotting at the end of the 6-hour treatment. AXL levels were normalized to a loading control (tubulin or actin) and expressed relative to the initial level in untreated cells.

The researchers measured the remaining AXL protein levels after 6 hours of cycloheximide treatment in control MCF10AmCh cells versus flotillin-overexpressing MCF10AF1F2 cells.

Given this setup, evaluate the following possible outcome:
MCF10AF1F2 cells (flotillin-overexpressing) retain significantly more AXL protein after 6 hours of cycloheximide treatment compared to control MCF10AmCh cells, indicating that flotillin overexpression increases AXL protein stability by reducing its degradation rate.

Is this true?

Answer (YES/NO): YES